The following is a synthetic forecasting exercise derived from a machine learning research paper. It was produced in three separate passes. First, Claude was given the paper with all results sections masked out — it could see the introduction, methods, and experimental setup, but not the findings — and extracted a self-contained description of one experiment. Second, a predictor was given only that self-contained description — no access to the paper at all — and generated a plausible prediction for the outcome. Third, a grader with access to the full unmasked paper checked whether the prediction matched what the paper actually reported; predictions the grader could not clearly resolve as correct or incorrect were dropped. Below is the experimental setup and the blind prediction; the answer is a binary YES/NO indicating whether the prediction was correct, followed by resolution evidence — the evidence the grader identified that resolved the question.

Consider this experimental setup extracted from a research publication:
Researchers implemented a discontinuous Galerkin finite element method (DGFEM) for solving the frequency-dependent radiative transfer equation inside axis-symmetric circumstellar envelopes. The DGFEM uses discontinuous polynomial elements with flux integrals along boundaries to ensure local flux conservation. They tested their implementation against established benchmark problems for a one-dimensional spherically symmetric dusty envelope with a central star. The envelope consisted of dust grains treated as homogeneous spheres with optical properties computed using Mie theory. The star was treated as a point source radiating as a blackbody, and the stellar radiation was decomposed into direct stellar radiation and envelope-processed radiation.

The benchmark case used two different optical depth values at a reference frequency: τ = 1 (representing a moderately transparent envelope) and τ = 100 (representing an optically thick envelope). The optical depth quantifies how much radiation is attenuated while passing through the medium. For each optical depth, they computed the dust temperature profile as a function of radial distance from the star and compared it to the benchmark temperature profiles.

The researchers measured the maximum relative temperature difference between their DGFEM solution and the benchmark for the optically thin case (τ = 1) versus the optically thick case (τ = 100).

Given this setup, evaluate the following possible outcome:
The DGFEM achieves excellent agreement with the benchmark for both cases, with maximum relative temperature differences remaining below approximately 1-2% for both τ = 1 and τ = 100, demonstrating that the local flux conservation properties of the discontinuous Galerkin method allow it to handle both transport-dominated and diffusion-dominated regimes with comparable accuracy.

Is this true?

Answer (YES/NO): YES